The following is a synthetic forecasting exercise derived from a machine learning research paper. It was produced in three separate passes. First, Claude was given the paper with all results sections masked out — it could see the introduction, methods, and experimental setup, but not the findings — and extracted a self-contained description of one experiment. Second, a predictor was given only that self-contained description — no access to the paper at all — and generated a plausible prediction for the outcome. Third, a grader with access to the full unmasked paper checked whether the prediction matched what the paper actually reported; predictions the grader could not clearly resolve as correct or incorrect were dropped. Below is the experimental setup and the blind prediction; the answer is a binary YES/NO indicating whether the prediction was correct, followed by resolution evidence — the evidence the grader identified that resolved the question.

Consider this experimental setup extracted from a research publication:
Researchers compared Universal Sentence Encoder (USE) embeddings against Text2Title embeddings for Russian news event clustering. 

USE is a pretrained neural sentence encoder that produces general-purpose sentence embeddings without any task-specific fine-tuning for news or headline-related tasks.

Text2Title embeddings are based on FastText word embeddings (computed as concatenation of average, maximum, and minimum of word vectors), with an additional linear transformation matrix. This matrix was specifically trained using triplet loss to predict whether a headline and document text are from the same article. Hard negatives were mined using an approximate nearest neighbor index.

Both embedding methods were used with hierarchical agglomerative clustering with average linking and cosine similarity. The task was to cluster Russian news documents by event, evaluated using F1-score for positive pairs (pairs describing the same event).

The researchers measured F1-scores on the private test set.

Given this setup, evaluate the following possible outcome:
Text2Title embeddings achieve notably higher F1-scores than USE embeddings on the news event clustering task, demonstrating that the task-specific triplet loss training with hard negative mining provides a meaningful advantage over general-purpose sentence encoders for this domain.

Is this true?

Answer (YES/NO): NO